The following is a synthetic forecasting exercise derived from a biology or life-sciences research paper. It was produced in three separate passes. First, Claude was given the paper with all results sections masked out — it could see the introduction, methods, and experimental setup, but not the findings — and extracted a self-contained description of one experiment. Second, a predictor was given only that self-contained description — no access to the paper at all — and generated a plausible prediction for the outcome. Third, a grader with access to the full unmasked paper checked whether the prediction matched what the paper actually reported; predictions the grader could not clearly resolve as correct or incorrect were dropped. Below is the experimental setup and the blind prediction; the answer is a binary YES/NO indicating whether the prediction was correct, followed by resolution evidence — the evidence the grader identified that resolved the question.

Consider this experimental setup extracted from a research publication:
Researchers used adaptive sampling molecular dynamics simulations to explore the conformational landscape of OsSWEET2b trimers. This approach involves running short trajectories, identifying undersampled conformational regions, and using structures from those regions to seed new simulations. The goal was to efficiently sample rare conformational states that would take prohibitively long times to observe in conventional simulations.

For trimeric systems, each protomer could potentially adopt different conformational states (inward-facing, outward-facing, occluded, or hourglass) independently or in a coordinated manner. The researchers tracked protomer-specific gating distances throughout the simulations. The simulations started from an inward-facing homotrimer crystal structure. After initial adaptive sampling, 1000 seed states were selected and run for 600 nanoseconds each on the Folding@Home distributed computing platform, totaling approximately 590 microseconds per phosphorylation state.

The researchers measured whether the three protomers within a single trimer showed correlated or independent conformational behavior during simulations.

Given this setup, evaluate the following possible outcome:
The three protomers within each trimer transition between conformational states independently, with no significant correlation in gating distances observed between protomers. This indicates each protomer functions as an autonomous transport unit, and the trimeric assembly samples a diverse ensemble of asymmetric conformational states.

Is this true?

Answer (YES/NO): YES